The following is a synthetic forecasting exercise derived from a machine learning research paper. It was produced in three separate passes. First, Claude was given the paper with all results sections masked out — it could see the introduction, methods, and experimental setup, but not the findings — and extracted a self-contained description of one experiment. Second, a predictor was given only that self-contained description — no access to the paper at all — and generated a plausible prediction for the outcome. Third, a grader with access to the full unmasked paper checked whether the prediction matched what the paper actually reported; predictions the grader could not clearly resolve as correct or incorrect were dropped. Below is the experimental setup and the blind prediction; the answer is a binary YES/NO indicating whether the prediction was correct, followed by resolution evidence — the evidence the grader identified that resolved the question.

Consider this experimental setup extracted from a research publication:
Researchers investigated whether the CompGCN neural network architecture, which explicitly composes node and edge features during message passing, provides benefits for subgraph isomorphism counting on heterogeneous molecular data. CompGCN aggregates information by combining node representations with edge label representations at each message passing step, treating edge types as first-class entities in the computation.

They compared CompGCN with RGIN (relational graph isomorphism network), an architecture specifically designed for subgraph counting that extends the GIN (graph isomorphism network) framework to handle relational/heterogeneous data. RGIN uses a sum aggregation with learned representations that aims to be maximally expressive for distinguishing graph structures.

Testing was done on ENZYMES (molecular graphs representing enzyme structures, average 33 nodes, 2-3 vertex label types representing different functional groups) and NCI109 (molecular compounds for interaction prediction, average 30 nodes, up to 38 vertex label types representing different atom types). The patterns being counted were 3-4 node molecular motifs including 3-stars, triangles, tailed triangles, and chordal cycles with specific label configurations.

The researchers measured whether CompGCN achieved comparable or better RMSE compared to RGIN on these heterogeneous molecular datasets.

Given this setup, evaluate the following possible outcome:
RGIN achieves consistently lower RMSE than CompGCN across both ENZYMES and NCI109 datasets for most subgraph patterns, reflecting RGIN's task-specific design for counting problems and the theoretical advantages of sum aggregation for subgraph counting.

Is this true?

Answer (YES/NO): YES